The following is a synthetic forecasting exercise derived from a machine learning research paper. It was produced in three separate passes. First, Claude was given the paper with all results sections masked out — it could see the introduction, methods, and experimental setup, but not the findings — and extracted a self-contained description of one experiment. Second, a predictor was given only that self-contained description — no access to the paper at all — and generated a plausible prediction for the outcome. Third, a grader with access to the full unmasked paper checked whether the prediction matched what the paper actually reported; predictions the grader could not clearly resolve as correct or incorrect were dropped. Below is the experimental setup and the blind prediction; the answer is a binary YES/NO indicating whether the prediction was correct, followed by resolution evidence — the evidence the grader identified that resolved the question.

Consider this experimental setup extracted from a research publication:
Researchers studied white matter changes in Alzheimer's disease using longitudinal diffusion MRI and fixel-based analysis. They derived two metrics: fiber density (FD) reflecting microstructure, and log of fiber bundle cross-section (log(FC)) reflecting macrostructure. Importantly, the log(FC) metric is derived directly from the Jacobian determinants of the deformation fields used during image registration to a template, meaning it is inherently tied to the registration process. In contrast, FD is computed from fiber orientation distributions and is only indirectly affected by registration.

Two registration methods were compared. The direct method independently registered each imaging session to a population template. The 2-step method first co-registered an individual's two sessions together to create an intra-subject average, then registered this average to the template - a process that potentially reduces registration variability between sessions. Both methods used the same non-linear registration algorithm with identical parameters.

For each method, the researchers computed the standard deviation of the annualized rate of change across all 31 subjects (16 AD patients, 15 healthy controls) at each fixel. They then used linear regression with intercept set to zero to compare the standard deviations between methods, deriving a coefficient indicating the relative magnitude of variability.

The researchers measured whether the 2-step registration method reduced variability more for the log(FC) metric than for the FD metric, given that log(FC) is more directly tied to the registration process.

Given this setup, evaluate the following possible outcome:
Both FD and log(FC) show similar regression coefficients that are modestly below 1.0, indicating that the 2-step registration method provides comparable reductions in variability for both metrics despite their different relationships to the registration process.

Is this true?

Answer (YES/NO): NO